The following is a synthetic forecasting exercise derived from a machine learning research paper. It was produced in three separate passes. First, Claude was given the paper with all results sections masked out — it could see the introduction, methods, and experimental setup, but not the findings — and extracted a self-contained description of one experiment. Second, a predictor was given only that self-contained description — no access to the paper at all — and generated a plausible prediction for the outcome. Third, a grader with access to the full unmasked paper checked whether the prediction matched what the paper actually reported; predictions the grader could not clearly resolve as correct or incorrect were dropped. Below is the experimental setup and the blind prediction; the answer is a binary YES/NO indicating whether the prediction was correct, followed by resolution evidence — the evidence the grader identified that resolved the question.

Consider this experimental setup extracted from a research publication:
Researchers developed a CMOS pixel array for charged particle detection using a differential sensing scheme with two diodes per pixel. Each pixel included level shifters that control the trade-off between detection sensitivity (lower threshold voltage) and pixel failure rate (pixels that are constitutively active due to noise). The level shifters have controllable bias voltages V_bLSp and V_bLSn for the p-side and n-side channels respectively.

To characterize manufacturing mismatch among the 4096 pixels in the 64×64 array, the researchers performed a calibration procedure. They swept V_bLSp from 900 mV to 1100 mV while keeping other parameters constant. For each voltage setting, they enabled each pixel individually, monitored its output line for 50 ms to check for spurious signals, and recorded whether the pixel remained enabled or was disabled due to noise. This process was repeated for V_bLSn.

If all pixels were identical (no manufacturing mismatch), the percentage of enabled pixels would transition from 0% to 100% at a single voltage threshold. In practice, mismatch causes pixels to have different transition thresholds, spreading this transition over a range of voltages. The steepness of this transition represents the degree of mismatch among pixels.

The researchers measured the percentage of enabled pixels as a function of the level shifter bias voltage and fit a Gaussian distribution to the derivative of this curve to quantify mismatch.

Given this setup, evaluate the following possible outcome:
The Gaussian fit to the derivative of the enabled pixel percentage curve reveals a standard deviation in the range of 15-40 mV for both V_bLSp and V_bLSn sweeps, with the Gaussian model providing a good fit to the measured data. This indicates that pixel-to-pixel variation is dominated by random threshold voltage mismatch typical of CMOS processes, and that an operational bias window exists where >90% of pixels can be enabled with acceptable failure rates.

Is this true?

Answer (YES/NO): YES